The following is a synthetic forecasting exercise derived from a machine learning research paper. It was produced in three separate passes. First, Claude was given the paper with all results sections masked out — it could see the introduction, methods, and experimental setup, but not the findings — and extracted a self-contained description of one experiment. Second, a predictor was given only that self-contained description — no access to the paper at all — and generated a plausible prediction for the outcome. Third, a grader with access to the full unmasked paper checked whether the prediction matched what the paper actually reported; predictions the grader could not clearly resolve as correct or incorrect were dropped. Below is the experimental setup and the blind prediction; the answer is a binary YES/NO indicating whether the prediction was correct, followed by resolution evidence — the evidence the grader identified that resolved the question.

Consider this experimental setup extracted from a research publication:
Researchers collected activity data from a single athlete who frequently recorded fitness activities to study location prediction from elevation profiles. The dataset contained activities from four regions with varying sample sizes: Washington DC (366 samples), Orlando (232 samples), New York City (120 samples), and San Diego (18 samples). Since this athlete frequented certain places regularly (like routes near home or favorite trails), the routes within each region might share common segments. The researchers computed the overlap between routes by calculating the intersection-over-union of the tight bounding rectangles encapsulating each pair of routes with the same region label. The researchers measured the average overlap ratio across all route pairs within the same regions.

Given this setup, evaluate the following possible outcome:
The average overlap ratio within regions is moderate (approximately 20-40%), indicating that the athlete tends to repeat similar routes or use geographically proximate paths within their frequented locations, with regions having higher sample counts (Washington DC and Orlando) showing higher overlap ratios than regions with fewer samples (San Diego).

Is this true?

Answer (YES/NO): NO